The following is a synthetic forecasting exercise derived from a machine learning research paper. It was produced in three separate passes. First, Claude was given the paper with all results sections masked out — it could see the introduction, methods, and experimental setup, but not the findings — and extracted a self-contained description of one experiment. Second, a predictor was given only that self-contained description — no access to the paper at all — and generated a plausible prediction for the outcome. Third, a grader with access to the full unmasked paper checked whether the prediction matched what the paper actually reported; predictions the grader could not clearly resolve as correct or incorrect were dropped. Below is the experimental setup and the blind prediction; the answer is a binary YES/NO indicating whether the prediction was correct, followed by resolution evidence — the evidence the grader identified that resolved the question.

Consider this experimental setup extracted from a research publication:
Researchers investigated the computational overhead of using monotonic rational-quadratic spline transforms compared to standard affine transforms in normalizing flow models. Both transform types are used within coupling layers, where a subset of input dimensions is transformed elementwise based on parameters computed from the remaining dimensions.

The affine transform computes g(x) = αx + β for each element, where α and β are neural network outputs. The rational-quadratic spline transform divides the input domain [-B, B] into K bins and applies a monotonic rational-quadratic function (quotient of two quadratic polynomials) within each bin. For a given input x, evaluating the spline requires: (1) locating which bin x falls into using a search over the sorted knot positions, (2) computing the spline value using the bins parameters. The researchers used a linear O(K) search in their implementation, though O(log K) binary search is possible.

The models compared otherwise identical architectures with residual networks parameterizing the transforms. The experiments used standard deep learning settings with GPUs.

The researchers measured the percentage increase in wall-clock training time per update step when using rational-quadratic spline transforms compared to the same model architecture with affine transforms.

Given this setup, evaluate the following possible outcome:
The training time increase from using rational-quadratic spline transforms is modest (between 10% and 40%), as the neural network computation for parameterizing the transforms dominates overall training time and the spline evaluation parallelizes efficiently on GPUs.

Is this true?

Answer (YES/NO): YES